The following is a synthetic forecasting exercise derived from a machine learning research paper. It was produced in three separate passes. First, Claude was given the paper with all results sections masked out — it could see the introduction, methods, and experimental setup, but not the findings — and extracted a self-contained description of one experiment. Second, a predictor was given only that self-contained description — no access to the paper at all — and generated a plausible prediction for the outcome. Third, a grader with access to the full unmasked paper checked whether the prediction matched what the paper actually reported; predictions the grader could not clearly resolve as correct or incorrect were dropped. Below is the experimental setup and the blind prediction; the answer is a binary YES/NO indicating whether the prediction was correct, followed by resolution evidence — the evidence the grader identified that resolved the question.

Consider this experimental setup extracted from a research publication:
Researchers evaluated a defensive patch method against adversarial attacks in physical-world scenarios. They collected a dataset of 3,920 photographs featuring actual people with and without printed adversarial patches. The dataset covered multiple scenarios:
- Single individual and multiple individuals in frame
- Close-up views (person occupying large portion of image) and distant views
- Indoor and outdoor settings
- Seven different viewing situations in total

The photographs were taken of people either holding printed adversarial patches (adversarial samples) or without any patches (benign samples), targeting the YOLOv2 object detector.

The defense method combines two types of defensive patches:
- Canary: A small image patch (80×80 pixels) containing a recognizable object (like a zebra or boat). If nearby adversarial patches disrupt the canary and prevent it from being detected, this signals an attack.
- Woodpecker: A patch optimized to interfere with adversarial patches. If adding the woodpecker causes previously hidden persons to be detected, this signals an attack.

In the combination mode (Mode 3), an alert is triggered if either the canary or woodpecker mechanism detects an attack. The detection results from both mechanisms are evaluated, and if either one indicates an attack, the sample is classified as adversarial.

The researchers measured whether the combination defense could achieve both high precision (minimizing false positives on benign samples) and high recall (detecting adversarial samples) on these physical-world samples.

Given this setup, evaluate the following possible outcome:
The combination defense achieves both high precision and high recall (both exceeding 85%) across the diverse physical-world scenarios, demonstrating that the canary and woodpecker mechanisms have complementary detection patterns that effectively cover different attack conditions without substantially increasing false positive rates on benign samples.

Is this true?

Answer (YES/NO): YES